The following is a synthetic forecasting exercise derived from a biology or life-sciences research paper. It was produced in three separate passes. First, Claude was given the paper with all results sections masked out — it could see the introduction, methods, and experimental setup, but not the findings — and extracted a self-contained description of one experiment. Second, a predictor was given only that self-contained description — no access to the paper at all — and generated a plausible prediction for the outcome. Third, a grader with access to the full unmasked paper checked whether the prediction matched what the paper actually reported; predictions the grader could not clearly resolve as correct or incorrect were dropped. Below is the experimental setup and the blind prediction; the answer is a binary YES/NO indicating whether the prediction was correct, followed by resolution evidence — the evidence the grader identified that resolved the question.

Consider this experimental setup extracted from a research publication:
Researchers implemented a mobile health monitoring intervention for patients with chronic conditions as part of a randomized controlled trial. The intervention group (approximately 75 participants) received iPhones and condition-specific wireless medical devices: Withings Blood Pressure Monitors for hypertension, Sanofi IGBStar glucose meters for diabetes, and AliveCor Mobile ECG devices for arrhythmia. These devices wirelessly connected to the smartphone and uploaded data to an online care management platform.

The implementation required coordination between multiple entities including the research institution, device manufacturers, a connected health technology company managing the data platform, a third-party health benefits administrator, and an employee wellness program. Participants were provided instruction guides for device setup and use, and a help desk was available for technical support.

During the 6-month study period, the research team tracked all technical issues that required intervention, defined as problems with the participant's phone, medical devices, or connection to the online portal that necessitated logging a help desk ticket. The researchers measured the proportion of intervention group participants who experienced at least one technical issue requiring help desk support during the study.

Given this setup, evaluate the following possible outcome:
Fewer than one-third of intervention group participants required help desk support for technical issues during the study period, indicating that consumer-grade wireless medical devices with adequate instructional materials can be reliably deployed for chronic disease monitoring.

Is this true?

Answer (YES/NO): YES